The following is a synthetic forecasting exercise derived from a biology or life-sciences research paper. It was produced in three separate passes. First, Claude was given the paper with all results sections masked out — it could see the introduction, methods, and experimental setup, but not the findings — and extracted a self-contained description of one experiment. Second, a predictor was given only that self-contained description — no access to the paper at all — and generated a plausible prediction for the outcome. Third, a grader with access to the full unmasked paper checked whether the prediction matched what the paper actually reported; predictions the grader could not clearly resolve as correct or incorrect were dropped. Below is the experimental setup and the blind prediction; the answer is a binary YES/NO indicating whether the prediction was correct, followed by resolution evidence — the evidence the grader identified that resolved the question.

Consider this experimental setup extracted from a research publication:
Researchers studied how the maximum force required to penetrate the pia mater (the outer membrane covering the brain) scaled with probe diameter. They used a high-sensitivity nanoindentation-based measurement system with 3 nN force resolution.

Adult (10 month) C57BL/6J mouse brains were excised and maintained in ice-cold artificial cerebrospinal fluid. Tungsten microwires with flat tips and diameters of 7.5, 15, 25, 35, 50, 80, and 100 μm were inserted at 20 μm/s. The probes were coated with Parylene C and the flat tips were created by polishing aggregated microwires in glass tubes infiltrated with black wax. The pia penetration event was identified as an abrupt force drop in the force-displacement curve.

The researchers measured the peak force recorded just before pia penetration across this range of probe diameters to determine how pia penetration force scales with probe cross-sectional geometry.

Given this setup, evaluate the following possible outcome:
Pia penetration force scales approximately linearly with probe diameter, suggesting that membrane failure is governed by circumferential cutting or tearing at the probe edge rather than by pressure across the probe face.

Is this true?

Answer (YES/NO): YES